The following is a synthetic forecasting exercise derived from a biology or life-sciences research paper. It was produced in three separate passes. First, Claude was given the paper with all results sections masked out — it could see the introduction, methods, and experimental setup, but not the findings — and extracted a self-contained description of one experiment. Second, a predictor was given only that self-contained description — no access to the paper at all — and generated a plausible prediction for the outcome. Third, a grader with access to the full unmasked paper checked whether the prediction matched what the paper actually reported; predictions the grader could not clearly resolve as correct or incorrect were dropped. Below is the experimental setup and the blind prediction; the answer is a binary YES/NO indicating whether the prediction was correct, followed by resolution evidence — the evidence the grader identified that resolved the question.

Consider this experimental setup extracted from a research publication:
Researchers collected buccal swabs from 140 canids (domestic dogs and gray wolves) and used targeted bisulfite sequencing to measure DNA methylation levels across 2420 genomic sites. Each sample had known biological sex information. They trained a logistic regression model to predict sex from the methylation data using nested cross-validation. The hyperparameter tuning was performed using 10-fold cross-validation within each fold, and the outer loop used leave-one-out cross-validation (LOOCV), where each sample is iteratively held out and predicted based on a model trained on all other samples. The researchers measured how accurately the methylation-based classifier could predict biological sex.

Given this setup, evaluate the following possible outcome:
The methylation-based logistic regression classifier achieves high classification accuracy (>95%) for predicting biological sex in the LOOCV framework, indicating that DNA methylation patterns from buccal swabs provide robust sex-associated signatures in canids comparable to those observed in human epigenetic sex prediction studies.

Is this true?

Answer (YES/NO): YES